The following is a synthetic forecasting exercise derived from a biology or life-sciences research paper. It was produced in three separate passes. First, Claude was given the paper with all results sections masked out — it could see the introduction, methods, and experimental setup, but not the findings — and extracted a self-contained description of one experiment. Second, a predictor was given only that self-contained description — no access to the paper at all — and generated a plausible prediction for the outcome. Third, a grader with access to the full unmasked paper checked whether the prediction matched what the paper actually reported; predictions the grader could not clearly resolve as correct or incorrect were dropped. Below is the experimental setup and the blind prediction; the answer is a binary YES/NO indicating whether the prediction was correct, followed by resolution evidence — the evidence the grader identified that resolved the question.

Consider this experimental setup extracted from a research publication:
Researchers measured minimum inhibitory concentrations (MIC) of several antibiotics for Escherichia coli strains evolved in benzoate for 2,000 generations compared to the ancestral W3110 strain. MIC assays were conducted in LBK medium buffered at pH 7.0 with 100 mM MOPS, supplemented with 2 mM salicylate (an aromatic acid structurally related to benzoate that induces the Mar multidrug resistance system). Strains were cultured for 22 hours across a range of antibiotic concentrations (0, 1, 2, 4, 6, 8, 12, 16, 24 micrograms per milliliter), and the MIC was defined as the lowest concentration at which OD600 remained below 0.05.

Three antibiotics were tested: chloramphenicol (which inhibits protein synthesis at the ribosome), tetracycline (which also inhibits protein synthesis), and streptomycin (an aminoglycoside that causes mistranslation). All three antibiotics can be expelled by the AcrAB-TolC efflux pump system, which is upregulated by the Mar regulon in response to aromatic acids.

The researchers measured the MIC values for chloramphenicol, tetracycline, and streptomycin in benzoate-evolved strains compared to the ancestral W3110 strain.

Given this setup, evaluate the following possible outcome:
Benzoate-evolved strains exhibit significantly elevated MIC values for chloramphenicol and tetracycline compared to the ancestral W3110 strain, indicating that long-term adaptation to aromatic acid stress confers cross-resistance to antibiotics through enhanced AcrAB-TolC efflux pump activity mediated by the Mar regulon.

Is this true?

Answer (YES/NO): NO